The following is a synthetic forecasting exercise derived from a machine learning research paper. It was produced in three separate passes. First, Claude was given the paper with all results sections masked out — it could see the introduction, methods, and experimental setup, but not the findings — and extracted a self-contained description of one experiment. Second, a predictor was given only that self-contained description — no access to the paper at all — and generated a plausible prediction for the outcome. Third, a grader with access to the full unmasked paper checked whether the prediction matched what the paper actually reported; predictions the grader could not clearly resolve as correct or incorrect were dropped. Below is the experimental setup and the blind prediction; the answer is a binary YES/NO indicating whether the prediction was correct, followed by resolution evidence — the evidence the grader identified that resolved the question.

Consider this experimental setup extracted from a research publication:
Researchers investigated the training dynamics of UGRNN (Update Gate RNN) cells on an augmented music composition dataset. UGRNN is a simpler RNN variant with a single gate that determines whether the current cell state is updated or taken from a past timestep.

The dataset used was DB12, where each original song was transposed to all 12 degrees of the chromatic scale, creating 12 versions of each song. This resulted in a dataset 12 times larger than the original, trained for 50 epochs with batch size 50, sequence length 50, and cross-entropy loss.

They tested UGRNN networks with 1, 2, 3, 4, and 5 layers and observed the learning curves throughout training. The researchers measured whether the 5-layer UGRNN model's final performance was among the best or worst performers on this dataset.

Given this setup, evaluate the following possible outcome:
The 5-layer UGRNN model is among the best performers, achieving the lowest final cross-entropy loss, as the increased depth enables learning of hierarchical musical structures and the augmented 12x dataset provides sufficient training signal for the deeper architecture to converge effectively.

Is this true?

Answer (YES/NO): NO